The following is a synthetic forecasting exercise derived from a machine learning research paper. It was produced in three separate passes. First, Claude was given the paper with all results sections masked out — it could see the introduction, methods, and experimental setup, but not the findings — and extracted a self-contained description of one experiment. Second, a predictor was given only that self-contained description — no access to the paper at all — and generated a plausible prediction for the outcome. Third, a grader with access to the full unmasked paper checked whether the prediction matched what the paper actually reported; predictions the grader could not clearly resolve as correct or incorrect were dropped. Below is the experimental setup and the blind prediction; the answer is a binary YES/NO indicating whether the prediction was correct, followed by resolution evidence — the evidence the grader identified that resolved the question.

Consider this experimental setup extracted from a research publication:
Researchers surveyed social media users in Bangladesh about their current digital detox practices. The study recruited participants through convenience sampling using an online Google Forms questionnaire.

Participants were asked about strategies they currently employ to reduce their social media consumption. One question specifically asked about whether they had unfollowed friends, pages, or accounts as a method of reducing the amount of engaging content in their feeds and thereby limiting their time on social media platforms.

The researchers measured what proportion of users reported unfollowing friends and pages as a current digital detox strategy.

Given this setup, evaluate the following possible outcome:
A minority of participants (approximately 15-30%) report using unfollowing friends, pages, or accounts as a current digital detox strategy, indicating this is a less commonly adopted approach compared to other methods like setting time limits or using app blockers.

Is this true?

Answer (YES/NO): NO